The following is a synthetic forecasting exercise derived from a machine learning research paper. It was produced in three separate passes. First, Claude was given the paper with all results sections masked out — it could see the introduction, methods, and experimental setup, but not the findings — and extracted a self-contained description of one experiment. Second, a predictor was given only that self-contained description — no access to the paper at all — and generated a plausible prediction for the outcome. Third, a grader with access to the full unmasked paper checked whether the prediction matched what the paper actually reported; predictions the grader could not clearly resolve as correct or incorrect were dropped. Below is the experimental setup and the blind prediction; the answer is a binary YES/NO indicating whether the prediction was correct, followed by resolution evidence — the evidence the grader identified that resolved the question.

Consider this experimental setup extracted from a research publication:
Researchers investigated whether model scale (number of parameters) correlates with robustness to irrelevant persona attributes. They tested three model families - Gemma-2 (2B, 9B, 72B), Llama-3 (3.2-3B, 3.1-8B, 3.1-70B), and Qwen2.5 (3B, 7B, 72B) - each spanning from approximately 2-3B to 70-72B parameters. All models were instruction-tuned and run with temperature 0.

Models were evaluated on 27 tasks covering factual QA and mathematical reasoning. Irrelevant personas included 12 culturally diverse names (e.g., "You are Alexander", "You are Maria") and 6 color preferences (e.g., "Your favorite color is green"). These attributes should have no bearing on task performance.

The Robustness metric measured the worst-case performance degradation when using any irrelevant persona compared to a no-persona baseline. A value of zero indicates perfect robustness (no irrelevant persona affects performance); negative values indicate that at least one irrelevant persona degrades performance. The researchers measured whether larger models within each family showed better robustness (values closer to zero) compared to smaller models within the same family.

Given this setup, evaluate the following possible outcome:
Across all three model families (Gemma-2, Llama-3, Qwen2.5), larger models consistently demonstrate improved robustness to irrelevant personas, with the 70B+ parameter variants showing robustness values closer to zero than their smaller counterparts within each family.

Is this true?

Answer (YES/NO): NO